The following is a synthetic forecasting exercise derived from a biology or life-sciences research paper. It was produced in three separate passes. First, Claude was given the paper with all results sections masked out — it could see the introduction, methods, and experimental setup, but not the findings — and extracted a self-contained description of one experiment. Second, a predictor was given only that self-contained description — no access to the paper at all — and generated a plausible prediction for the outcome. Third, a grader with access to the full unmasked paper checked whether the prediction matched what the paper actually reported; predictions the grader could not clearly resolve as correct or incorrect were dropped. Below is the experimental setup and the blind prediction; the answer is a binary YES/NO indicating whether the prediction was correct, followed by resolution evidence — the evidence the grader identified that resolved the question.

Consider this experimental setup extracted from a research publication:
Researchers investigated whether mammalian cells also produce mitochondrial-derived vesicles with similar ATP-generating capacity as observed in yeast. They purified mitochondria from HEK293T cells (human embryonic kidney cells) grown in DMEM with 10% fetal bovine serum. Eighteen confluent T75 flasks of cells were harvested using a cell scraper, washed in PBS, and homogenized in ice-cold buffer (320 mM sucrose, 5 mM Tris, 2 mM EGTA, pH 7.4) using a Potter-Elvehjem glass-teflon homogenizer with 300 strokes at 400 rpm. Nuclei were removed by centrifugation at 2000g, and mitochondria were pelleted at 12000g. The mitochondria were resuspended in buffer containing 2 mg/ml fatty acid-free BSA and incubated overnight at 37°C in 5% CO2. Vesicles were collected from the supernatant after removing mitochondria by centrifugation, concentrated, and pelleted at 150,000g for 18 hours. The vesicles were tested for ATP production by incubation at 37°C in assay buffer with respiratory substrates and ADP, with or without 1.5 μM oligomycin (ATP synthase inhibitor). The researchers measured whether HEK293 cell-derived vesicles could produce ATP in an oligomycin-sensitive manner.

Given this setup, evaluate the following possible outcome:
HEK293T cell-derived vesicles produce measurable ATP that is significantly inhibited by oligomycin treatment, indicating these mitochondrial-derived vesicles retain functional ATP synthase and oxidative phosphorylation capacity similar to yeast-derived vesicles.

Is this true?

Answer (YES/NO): YES